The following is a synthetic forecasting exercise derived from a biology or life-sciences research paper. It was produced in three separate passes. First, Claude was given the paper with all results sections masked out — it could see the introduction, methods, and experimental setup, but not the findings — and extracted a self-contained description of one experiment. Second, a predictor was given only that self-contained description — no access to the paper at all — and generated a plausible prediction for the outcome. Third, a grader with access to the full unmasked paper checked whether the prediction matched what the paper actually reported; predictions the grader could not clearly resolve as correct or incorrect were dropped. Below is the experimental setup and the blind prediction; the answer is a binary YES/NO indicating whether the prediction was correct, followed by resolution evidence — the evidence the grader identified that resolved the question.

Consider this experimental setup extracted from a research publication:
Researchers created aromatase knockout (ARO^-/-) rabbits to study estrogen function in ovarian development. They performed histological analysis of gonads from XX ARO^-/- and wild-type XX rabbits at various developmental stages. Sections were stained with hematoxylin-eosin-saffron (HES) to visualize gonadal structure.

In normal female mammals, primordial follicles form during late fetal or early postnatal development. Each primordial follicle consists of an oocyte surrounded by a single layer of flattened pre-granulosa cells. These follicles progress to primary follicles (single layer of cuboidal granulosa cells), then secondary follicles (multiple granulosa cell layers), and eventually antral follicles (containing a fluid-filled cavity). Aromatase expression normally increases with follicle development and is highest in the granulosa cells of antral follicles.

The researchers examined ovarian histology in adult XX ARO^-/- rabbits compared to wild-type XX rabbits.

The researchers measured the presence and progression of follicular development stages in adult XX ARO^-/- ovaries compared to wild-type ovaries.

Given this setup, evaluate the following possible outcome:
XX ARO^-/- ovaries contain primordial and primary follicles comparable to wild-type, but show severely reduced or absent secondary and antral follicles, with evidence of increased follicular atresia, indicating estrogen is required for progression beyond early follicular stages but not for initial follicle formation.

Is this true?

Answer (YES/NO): NO